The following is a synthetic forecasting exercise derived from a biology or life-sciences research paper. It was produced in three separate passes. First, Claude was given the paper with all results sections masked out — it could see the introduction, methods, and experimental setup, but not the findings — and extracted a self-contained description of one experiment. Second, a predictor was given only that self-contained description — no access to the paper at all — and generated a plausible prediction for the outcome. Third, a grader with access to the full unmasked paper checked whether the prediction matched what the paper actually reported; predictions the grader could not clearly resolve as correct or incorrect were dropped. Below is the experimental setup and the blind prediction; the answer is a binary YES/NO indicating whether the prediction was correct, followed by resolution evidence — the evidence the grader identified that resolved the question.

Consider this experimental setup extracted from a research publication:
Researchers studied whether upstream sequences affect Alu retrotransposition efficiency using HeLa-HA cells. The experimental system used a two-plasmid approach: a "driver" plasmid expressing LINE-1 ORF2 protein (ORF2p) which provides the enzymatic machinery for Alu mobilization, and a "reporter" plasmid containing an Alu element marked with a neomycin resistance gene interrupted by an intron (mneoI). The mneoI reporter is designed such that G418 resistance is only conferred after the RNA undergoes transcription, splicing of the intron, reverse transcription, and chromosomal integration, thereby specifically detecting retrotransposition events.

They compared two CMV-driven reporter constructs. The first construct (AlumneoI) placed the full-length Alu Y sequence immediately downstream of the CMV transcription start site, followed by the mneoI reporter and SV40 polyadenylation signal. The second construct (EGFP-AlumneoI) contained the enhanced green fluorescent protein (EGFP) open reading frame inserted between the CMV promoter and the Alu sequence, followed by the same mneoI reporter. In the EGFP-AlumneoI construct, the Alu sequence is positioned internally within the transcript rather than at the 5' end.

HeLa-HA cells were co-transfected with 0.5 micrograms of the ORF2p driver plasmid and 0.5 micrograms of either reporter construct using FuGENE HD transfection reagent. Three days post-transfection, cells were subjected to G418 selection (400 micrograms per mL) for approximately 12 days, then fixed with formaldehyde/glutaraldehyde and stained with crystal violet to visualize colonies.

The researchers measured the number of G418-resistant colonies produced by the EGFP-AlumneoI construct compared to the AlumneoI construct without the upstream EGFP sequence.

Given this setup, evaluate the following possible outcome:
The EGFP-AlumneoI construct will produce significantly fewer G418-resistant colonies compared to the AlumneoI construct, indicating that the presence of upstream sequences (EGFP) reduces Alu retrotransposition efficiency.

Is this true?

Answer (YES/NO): YES